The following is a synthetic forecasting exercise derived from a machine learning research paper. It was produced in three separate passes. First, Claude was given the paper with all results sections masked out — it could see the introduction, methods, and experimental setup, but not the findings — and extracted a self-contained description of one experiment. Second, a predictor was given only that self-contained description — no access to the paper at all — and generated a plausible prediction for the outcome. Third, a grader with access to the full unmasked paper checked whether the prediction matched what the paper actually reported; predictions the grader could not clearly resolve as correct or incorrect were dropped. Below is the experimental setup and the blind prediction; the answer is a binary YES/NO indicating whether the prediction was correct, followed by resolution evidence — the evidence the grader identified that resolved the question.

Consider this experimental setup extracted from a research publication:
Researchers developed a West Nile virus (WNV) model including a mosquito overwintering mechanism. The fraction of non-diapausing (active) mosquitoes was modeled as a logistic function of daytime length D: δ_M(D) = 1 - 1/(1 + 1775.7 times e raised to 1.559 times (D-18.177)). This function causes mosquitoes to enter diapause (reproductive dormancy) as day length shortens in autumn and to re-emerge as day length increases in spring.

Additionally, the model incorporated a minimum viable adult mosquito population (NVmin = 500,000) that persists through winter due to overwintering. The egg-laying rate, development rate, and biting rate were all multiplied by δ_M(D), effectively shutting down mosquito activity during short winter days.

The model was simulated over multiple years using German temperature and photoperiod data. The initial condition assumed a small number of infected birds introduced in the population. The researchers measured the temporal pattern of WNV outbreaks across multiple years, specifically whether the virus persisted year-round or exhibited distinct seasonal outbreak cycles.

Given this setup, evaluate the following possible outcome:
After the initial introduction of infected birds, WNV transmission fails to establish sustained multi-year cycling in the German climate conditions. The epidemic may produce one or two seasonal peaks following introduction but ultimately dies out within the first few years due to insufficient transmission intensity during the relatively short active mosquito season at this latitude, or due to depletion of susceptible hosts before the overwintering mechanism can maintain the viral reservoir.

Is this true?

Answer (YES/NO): NO